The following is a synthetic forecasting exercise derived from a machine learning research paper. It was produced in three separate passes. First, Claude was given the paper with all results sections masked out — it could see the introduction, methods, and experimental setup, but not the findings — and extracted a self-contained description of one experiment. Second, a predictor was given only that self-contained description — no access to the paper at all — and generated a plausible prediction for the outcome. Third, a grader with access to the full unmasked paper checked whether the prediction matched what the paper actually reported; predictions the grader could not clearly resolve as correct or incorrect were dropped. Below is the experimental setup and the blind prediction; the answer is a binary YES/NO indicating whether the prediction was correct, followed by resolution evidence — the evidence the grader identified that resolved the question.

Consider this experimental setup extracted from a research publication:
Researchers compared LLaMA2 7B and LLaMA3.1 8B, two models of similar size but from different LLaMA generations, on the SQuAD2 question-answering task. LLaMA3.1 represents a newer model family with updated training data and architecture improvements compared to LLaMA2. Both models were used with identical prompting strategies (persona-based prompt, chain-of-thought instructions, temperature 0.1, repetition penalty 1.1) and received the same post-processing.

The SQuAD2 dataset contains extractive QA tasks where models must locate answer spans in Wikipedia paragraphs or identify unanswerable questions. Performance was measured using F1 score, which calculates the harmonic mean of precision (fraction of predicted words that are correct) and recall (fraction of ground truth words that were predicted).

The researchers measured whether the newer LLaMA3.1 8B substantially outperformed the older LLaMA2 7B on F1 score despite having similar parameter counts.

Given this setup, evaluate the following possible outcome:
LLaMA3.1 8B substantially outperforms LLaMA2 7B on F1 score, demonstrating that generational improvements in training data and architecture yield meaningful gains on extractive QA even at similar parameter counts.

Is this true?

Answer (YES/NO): NO